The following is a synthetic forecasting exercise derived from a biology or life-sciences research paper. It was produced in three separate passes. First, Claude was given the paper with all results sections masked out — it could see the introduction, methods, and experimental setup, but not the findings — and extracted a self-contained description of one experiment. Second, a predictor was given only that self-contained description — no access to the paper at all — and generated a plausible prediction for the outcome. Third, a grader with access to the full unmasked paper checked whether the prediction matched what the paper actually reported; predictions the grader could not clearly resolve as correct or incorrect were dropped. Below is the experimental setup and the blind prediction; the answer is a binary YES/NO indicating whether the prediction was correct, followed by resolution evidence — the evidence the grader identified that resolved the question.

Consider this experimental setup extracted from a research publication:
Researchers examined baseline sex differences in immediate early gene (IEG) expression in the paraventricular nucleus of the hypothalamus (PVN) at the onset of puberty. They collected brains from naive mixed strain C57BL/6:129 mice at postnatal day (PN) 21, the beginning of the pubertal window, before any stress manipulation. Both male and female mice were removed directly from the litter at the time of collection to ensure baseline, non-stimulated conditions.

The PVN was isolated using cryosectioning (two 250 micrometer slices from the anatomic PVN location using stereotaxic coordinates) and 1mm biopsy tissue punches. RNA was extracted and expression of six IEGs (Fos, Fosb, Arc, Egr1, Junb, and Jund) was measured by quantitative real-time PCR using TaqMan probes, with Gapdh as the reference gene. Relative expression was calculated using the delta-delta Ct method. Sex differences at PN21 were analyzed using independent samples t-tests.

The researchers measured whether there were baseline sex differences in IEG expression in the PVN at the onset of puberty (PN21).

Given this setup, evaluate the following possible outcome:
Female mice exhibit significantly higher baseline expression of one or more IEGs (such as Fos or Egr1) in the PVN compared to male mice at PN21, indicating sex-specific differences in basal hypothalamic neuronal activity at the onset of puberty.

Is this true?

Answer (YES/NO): NO